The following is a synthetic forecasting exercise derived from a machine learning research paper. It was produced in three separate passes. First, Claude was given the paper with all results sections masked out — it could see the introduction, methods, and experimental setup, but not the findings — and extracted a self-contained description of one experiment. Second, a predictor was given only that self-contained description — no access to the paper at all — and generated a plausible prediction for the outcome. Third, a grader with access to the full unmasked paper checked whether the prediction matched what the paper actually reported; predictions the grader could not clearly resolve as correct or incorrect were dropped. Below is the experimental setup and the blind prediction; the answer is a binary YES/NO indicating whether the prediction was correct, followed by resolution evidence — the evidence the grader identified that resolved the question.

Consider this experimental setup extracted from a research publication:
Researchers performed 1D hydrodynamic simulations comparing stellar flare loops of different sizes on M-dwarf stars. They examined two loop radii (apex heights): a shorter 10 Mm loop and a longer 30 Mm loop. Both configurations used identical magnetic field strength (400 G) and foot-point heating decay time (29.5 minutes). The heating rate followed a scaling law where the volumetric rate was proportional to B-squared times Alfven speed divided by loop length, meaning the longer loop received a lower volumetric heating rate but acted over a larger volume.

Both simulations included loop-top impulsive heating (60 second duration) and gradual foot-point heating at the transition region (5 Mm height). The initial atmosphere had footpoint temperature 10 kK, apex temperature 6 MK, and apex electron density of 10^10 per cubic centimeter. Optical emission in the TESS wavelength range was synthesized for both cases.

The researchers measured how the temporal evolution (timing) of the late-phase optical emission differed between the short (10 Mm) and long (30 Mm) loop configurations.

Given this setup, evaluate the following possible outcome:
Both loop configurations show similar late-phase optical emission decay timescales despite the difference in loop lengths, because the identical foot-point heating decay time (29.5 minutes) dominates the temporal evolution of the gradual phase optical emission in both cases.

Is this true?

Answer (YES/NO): NO